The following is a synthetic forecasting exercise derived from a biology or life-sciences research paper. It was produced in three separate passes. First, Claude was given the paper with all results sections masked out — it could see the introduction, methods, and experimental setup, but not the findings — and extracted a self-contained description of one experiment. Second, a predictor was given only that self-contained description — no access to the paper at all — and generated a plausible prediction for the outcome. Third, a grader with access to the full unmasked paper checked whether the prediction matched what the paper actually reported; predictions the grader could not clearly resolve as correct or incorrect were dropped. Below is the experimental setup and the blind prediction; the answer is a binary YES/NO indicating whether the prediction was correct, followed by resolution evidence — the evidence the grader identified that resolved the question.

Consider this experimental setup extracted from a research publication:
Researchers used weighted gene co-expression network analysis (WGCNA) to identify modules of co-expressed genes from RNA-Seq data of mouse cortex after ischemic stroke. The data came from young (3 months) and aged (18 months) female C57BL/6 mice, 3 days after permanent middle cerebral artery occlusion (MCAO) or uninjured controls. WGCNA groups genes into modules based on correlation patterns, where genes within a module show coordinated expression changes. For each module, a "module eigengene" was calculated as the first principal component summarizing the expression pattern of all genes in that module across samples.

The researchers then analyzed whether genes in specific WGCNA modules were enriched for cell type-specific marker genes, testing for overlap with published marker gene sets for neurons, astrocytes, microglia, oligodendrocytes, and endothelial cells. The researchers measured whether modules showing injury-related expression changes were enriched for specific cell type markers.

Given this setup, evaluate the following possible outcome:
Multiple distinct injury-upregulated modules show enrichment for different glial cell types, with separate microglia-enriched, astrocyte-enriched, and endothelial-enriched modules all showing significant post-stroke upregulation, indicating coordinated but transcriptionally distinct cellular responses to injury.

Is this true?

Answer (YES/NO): NO